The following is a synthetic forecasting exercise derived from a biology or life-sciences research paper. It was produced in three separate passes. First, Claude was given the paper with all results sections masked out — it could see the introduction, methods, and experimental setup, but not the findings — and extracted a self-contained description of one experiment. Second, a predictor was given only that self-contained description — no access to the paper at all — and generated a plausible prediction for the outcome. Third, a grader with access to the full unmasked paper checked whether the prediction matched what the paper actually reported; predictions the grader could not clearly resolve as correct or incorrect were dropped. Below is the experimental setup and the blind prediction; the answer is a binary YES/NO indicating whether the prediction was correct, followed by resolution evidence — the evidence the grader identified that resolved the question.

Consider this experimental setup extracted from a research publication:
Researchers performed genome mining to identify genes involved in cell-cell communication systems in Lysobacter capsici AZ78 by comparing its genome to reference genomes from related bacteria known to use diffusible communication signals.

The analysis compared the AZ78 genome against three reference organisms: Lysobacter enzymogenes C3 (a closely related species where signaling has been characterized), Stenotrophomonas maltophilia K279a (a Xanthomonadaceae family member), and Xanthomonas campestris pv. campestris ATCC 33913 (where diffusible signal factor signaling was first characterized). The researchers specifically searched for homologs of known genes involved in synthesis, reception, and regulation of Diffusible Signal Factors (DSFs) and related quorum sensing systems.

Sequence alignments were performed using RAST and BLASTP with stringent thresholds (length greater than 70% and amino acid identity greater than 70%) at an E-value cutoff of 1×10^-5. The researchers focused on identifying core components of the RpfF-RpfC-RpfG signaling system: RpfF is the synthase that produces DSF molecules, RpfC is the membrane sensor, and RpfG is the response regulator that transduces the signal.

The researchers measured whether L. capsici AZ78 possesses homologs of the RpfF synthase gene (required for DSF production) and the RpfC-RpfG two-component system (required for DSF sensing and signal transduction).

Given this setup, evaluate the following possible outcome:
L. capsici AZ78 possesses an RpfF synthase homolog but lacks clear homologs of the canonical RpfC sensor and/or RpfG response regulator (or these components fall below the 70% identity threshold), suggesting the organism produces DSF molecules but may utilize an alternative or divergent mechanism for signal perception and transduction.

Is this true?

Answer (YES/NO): NO